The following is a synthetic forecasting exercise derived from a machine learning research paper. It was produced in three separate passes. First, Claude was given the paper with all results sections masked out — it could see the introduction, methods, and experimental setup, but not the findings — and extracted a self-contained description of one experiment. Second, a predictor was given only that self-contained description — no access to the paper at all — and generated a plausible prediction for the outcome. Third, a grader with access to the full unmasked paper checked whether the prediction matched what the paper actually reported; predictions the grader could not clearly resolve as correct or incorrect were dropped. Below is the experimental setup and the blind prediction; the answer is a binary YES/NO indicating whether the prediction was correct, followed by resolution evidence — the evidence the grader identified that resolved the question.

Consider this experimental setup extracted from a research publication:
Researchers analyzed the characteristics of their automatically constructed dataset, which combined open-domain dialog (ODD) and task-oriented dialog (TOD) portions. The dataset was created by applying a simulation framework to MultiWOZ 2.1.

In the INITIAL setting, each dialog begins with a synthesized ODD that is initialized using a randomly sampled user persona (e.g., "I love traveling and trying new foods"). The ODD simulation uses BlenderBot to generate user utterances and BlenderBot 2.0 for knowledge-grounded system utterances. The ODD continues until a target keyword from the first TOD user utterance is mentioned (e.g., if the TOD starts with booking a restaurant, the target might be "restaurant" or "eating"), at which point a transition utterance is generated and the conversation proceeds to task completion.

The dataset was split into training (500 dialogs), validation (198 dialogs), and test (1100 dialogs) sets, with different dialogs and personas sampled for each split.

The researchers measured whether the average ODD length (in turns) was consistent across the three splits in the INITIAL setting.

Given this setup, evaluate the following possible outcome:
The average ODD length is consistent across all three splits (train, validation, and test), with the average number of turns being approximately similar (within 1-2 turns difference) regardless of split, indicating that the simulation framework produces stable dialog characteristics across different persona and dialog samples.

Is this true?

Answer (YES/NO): YES